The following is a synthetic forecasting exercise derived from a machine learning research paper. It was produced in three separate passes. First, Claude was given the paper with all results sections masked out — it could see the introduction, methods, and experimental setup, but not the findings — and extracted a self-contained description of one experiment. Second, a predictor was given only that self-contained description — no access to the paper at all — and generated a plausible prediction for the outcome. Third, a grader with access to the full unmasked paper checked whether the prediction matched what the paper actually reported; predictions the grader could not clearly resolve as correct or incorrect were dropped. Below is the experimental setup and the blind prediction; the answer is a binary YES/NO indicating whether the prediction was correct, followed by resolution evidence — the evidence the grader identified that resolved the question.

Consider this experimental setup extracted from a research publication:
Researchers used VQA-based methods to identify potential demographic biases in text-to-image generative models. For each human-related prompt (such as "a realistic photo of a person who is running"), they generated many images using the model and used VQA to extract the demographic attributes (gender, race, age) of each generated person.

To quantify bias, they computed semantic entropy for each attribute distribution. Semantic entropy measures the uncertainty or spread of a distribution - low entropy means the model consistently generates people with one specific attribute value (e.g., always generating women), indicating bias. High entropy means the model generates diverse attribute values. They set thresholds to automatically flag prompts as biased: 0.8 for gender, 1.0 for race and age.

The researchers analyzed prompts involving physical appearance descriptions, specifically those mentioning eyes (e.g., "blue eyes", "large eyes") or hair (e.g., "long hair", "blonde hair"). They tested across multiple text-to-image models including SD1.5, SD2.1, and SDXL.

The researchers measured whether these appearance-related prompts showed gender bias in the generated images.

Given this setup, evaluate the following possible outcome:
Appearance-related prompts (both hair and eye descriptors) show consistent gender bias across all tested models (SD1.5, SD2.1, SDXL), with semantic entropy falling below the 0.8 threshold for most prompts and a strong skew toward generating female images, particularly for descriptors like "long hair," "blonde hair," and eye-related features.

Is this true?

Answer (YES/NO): YES